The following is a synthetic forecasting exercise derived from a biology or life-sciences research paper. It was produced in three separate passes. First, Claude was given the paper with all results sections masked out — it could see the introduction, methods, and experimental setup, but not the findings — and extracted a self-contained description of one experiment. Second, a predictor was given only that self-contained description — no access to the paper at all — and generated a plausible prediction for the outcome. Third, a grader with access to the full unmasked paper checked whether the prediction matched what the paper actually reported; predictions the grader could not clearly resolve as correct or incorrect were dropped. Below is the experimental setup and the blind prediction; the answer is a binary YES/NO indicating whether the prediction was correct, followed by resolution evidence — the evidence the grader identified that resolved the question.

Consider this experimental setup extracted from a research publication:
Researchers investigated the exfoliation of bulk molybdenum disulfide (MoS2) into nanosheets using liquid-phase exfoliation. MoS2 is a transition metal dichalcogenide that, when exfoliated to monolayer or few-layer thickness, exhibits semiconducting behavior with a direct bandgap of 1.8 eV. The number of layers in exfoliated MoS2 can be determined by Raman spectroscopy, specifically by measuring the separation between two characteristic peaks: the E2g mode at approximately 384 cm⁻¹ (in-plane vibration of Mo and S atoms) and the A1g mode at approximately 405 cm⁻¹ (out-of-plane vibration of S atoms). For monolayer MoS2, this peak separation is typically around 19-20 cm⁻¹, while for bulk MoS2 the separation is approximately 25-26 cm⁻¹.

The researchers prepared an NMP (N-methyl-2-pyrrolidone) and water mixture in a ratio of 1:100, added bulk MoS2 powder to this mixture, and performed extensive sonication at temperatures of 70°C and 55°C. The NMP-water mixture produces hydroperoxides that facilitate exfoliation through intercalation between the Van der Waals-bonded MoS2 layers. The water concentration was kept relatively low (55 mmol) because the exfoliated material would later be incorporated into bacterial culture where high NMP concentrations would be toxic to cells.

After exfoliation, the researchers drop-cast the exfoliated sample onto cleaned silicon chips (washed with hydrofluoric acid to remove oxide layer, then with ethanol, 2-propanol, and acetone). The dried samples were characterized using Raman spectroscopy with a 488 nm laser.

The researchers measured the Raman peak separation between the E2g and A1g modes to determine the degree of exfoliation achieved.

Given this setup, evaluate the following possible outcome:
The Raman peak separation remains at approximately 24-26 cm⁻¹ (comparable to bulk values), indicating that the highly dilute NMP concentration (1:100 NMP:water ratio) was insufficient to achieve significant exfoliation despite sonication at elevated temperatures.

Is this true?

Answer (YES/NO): NO